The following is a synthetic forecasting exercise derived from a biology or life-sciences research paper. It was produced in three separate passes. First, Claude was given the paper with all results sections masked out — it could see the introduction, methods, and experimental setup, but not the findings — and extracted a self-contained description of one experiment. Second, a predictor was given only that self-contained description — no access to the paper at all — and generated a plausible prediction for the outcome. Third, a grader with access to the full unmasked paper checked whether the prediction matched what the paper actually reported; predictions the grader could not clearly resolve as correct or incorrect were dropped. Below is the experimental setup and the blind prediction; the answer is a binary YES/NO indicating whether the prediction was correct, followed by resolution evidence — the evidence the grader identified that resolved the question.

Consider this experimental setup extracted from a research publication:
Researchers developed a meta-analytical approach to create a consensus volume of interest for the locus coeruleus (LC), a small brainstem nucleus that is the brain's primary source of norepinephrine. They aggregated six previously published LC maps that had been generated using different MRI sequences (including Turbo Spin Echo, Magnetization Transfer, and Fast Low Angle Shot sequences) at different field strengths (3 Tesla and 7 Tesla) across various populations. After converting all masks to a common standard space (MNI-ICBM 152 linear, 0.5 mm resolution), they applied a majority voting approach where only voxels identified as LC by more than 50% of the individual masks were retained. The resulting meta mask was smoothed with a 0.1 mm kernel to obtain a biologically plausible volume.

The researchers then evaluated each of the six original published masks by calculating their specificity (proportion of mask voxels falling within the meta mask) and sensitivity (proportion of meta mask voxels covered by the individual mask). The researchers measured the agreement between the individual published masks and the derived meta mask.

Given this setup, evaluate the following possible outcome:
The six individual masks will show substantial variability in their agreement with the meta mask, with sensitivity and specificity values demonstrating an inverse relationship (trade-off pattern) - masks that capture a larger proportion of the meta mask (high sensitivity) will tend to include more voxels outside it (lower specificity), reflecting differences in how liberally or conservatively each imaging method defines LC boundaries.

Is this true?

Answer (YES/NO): YES